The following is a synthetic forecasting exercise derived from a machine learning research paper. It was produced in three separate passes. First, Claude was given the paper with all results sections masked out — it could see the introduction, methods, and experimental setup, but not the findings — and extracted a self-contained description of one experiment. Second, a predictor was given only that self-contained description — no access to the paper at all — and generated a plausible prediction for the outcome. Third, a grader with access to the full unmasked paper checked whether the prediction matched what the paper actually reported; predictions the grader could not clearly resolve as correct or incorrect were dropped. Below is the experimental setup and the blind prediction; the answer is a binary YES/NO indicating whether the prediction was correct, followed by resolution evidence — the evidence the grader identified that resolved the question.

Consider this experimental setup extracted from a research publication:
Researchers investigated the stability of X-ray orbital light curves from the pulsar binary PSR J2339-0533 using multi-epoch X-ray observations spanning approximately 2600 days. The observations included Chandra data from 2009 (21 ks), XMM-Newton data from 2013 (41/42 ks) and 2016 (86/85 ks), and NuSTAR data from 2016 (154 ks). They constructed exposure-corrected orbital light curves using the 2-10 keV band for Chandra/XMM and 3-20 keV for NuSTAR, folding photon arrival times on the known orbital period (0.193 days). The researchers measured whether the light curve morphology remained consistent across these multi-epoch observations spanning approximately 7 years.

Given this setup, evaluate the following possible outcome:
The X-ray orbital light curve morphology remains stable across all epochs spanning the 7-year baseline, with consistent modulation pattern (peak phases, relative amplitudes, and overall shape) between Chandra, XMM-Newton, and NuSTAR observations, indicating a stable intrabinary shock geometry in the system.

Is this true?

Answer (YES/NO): YES